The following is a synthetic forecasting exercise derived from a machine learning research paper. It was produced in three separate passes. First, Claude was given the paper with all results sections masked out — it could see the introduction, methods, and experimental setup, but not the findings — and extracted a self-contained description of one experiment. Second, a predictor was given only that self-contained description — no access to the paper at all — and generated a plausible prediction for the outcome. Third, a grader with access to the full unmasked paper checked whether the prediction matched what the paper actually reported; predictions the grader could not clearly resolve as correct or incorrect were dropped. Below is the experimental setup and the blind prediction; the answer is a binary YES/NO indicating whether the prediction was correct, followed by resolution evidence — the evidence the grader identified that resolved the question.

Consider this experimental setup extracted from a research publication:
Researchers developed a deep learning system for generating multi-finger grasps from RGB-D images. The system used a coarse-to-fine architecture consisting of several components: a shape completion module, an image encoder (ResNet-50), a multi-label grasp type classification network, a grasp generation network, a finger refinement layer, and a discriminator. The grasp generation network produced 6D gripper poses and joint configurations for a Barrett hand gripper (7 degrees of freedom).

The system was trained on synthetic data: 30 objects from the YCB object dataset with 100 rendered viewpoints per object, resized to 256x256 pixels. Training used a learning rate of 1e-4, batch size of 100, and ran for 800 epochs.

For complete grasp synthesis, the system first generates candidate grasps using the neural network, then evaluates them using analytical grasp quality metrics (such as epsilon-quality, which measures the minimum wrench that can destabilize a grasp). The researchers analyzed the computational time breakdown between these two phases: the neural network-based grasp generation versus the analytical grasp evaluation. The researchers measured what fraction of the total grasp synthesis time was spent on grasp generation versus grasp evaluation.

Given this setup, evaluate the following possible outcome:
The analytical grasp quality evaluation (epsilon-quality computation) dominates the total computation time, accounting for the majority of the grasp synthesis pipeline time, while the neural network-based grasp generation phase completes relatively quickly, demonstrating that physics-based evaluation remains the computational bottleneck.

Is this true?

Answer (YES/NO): YES